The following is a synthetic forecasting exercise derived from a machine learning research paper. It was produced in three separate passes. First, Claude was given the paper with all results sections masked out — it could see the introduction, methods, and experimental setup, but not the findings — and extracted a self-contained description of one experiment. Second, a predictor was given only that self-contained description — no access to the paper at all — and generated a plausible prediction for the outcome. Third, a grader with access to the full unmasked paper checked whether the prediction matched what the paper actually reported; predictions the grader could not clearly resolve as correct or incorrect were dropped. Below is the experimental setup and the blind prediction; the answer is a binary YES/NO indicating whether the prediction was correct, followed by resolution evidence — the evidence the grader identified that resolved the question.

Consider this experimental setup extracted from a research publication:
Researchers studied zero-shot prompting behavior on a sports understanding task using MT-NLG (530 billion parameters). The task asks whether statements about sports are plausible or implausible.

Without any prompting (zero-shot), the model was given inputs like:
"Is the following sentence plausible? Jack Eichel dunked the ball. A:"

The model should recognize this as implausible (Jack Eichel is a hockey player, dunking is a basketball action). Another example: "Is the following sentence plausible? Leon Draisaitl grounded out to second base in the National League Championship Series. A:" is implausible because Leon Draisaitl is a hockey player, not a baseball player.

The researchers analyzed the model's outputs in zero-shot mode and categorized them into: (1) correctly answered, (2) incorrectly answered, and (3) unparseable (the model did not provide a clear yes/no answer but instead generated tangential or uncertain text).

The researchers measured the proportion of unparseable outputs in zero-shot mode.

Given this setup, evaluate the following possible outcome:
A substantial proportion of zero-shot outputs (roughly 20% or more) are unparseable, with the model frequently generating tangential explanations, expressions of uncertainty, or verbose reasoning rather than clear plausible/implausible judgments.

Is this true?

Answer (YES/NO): YES